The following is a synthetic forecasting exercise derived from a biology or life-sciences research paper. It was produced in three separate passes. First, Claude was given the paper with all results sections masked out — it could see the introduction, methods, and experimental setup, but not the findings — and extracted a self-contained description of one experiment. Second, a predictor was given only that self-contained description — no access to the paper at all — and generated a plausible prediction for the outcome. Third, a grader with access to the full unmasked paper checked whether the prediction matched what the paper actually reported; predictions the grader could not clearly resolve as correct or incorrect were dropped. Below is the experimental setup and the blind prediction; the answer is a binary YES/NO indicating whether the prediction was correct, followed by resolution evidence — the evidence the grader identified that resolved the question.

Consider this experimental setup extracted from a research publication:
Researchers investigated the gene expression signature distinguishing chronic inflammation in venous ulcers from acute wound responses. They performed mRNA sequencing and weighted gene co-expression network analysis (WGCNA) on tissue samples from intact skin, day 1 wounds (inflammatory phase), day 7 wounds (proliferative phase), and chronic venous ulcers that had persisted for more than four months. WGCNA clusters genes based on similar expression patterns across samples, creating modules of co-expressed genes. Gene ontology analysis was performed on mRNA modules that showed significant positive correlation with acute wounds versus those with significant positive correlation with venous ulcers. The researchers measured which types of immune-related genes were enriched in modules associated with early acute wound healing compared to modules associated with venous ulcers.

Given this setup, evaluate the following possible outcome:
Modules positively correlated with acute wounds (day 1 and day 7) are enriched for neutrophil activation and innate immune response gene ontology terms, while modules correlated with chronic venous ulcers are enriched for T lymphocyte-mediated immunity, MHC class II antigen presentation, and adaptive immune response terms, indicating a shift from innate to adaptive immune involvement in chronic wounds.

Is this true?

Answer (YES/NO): YES